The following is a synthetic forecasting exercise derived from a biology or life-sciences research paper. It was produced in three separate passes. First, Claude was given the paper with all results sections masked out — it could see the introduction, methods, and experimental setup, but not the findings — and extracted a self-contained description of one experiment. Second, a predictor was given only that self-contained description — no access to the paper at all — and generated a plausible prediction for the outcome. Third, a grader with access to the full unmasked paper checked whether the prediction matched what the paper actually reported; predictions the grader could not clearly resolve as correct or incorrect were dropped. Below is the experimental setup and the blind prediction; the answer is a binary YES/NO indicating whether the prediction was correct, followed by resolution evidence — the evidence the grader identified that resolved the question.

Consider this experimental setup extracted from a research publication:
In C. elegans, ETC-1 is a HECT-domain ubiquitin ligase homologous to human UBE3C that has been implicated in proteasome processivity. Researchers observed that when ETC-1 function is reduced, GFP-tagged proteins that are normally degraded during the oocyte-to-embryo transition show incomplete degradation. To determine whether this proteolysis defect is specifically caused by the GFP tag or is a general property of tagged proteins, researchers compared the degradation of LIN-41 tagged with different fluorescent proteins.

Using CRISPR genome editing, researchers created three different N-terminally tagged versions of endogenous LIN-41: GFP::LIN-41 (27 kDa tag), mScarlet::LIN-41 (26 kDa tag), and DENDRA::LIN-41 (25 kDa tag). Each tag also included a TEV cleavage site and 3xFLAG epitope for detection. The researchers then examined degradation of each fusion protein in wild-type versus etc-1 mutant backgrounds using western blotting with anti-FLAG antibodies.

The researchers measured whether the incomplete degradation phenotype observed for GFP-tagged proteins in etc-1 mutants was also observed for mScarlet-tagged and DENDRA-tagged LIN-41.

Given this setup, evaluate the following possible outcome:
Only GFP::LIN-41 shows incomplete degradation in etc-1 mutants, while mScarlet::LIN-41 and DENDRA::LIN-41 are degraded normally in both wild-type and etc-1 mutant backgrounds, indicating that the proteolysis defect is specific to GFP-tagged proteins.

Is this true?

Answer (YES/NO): YES